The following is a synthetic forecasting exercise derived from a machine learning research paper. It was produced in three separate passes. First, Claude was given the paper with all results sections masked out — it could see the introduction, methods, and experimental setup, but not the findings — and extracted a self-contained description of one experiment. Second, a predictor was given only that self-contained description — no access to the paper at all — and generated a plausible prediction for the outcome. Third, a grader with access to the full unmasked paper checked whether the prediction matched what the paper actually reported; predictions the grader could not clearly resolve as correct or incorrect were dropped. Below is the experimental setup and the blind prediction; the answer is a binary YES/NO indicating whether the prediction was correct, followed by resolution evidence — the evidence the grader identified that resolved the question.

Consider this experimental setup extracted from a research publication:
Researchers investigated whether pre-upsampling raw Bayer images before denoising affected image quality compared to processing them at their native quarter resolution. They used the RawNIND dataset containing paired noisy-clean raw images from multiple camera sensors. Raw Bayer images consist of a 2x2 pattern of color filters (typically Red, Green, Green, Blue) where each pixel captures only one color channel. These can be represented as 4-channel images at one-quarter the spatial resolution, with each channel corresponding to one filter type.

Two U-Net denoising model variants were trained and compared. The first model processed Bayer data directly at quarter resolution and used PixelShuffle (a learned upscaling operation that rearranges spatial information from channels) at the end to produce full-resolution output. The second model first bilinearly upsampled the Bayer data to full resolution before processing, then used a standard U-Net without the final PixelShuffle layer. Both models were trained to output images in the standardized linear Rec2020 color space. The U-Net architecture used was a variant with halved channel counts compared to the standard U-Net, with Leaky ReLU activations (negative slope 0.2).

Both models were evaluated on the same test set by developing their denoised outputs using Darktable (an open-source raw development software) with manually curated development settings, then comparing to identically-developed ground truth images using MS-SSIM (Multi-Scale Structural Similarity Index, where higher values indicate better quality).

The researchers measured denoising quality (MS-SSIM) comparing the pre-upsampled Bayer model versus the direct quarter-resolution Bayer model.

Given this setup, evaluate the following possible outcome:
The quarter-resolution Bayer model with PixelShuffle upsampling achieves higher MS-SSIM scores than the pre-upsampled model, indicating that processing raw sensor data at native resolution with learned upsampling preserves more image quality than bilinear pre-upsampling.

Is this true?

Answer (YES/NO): NO